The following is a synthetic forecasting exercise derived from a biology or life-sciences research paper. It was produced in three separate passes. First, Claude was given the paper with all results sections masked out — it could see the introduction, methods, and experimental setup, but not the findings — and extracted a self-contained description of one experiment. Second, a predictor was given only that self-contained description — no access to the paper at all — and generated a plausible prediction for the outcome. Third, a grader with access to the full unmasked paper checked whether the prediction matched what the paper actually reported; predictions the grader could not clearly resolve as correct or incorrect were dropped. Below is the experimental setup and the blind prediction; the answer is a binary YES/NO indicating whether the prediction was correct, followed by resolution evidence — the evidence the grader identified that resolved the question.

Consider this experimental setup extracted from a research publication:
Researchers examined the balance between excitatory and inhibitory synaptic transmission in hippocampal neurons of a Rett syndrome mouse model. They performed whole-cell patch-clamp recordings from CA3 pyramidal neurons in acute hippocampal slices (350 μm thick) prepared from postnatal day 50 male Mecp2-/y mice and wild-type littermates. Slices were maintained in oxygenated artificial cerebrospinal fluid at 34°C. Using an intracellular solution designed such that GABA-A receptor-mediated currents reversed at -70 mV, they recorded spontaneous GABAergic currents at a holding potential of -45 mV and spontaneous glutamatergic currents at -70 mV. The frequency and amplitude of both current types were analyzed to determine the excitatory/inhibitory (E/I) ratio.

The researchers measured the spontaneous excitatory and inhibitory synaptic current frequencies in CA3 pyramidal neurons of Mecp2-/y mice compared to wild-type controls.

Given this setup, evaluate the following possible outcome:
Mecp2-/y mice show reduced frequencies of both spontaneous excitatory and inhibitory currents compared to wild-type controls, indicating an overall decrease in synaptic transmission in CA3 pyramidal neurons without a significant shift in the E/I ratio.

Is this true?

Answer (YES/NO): NO